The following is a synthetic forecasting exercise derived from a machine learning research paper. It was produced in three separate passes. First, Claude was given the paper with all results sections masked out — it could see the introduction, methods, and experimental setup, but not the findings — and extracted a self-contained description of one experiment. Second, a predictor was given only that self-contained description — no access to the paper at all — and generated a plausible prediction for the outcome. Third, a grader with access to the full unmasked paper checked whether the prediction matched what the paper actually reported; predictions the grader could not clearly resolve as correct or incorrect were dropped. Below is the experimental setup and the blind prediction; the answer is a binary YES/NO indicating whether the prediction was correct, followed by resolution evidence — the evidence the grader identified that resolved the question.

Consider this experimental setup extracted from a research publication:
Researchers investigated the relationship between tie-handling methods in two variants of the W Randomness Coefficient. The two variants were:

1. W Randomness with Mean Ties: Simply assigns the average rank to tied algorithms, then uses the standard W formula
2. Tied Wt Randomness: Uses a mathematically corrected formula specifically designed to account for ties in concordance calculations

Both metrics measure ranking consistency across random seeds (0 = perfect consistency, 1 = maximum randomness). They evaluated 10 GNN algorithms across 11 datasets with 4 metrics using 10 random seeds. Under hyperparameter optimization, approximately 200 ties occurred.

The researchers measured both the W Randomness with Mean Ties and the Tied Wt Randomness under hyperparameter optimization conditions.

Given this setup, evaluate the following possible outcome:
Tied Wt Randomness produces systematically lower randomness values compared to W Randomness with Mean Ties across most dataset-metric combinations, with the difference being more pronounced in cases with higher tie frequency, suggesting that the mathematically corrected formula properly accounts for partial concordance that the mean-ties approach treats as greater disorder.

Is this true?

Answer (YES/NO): NO